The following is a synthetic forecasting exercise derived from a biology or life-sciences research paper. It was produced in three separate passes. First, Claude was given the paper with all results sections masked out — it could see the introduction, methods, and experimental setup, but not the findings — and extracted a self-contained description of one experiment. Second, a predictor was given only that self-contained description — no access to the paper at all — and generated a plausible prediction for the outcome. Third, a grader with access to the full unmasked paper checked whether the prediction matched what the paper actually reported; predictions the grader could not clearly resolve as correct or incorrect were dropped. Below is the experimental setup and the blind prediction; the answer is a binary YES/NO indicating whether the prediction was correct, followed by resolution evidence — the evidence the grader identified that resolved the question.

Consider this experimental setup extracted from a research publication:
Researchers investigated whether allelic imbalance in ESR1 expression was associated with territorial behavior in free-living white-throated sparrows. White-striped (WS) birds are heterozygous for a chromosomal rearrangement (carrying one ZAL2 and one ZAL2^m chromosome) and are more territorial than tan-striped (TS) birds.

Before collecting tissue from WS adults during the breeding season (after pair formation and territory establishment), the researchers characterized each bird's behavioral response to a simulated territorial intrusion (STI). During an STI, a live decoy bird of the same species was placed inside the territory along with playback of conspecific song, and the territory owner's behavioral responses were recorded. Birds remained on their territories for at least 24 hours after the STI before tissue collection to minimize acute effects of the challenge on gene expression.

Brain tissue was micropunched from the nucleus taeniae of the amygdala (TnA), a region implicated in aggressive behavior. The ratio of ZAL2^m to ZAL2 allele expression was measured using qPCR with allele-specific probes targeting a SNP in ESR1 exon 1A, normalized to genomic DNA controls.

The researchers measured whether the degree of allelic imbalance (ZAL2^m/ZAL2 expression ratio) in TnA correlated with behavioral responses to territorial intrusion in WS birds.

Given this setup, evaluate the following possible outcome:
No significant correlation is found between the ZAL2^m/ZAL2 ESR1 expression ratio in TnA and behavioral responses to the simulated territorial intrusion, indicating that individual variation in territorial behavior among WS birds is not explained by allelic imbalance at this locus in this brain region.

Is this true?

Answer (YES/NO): NO